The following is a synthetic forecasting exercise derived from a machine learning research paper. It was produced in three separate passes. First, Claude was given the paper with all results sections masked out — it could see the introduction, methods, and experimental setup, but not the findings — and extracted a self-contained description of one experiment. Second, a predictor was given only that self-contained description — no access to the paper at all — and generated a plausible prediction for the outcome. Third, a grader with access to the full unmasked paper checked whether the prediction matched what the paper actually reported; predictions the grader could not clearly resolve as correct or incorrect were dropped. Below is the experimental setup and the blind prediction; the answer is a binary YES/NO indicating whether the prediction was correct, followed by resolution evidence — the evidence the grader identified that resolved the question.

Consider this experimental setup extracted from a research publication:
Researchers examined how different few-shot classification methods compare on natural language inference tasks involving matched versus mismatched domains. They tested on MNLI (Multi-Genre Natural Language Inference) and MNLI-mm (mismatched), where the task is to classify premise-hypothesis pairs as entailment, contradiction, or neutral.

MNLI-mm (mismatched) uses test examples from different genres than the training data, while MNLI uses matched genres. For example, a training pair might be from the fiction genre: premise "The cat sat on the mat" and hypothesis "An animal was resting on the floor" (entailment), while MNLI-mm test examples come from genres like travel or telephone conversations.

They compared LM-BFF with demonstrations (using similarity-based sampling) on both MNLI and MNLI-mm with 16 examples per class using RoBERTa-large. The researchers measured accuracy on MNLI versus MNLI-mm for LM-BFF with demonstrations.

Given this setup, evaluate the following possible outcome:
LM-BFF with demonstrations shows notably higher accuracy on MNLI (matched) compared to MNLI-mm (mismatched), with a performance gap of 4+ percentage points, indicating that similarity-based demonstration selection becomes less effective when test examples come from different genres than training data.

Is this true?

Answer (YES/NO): NO